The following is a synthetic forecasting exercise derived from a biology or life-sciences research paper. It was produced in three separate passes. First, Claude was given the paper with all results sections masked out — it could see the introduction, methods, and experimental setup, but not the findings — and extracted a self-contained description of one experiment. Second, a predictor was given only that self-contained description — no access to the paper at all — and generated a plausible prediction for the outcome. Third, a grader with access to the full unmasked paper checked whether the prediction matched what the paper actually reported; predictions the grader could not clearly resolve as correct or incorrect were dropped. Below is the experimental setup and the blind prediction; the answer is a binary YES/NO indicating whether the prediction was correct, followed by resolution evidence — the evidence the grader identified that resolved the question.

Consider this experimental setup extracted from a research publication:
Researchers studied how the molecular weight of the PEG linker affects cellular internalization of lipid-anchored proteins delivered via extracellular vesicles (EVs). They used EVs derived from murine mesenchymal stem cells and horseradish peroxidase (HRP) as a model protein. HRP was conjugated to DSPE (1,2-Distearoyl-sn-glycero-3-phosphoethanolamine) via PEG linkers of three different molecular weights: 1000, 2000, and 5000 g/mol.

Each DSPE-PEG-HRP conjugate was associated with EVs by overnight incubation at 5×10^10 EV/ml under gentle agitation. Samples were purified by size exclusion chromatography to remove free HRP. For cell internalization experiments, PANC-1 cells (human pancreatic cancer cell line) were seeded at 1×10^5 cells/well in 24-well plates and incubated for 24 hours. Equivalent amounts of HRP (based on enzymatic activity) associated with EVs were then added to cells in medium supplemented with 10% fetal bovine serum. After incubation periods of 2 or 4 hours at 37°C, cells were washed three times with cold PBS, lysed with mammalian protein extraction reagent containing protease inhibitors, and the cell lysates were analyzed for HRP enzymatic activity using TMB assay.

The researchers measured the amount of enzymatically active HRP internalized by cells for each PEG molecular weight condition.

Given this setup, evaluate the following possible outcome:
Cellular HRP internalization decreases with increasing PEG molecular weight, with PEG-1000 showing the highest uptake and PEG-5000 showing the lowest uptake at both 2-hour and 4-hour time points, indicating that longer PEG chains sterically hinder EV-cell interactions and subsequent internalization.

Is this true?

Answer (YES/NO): NO